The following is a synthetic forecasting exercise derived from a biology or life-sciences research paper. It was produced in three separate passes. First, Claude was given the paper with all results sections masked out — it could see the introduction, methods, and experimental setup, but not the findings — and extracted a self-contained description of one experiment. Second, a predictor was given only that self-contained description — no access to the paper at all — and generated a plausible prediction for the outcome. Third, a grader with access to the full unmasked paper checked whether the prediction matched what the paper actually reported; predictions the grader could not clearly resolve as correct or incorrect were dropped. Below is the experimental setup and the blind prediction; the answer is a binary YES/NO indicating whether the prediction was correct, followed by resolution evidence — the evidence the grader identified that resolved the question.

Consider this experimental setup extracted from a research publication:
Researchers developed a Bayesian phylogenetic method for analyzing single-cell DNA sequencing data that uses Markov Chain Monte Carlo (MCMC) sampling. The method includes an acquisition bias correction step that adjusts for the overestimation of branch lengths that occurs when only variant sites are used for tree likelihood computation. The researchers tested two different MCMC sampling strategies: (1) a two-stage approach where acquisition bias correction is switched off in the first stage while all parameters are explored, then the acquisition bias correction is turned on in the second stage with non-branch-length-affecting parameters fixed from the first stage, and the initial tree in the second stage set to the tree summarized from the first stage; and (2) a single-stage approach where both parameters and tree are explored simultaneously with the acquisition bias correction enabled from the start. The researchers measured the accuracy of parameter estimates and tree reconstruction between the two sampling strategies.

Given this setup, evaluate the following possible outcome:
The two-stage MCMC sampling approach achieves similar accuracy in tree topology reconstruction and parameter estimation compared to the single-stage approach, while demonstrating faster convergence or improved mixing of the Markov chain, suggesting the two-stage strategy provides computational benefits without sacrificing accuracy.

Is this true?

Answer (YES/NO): NO